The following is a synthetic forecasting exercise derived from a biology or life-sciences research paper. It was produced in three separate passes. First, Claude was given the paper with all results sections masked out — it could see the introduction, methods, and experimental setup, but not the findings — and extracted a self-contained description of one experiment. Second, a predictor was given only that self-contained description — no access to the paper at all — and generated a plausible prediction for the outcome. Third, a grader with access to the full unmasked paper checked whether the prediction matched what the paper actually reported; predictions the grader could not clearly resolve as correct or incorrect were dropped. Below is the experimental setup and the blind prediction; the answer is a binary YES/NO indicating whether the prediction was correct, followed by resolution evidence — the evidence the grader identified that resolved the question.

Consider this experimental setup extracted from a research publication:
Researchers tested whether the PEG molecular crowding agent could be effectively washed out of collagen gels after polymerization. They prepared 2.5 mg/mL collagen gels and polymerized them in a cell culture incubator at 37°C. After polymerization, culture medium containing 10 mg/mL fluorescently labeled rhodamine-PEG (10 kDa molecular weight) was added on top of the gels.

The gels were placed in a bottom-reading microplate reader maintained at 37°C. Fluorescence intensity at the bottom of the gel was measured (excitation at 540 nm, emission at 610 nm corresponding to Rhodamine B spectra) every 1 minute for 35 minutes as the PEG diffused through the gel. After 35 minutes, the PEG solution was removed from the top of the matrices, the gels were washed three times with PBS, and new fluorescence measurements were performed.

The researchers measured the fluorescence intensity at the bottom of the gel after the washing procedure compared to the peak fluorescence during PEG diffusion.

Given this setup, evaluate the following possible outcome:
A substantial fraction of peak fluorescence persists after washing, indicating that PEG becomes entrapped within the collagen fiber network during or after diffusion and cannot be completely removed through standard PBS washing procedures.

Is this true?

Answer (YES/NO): NO